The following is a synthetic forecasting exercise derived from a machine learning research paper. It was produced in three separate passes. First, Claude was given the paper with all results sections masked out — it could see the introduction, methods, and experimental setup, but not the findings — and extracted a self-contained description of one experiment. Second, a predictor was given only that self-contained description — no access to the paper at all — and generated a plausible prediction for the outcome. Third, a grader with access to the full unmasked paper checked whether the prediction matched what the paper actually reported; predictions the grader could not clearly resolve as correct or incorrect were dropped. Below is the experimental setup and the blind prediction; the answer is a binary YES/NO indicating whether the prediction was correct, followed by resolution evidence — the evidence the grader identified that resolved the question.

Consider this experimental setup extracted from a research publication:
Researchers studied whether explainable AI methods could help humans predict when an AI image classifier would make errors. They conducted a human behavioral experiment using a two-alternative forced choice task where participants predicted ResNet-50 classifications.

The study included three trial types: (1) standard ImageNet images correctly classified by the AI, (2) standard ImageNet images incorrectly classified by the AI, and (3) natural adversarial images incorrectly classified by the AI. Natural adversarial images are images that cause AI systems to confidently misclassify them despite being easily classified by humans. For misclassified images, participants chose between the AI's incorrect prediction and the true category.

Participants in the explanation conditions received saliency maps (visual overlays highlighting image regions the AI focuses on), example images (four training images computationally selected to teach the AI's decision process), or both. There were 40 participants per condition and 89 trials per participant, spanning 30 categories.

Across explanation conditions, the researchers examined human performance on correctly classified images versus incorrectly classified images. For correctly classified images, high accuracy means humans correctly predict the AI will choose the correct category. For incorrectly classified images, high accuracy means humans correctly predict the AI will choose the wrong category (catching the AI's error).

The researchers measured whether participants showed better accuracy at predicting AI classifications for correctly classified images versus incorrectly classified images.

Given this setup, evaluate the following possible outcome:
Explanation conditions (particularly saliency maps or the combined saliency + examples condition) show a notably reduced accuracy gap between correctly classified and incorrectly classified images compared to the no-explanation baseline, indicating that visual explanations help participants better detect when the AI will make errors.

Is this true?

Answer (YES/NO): NO